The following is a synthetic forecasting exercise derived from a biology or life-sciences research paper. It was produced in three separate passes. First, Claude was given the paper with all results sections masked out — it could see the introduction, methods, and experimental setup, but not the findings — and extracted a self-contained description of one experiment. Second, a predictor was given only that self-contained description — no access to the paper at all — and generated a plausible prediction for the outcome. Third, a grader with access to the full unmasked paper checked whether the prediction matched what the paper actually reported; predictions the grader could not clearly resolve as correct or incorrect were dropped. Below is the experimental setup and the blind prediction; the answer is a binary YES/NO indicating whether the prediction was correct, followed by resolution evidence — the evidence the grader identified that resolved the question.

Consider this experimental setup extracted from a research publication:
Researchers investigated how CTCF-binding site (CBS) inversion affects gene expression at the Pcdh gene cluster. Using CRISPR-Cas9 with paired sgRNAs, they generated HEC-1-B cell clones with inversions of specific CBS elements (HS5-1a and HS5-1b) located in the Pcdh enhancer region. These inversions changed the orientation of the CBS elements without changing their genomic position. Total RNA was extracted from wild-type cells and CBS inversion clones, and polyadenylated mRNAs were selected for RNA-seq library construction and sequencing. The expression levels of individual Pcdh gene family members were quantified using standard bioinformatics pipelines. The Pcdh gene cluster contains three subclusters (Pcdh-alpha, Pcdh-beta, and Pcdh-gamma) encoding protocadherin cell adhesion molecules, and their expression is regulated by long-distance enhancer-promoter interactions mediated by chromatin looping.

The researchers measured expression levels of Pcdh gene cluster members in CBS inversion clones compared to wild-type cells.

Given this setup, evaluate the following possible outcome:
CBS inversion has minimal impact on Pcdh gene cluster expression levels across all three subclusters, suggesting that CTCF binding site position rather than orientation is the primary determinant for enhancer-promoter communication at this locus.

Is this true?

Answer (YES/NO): NO